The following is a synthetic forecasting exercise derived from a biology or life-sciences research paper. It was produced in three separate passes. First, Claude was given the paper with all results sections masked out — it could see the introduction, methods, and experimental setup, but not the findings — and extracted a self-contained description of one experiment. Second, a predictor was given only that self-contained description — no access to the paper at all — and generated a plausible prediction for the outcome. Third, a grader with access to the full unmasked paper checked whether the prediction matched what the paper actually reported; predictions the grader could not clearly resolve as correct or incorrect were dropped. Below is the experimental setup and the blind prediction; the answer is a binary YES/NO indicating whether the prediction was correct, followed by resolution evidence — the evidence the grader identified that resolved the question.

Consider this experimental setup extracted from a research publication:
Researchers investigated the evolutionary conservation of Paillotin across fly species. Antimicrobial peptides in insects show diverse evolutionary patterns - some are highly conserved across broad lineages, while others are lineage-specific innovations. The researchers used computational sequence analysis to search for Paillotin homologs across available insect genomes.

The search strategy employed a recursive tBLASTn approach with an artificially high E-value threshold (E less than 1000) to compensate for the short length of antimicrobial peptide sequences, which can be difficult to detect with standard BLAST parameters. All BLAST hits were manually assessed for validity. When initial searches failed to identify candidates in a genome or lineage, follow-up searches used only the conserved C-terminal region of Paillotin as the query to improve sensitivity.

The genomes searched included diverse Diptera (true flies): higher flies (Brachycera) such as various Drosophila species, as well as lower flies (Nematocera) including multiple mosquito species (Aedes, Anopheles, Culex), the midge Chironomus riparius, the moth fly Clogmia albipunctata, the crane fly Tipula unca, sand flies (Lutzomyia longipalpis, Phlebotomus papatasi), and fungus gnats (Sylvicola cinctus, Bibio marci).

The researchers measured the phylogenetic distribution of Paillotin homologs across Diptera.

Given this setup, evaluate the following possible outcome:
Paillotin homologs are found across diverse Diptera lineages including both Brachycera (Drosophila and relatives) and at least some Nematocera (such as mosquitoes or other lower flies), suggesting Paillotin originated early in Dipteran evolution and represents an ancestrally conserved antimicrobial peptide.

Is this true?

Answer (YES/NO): NO